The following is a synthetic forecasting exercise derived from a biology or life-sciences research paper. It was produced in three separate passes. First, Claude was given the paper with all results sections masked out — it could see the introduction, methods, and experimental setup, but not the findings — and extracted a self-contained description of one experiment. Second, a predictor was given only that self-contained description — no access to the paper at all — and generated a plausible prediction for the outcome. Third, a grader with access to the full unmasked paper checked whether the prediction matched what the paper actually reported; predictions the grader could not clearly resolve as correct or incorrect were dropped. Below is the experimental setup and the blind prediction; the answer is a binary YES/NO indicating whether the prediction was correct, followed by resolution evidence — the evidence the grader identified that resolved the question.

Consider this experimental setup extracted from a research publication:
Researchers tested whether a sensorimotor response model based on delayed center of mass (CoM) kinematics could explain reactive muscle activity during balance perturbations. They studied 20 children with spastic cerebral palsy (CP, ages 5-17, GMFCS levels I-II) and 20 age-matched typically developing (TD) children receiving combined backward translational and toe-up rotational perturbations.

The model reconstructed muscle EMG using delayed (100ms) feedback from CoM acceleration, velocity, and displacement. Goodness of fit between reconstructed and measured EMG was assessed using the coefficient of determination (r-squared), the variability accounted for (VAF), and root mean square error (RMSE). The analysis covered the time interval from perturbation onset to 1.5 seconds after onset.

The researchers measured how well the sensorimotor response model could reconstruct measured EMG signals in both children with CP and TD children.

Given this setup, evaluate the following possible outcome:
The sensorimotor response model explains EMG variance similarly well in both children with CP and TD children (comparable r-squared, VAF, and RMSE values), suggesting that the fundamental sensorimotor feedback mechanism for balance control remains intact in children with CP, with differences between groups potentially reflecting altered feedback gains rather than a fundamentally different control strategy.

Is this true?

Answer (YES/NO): YES